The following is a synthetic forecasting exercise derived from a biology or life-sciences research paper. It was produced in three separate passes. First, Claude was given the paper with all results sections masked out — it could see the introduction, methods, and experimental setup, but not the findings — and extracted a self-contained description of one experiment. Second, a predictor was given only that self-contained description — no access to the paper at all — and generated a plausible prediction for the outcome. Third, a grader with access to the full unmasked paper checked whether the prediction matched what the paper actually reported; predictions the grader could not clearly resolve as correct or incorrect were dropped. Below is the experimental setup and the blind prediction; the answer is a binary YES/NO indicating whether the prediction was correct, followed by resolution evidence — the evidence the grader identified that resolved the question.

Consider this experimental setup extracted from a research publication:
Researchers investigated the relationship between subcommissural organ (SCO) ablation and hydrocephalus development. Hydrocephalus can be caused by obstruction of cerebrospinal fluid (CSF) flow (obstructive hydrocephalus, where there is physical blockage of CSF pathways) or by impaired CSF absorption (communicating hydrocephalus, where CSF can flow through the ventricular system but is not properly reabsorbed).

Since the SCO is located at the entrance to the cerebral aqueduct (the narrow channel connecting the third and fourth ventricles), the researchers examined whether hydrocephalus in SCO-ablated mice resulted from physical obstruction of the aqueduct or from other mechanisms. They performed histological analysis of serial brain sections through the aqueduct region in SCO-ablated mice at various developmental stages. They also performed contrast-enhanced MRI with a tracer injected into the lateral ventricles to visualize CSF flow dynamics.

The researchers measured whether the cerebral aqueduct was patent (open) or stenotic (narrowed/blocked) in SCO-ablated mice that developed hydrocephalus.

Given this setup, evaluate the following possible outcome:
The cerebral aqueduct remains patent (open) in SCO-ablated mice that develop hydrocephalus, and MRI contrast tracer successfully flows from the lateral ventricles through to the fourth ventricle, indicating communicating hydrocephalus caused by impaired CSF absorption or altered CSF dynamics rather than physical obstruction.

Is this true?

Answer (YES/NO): NO